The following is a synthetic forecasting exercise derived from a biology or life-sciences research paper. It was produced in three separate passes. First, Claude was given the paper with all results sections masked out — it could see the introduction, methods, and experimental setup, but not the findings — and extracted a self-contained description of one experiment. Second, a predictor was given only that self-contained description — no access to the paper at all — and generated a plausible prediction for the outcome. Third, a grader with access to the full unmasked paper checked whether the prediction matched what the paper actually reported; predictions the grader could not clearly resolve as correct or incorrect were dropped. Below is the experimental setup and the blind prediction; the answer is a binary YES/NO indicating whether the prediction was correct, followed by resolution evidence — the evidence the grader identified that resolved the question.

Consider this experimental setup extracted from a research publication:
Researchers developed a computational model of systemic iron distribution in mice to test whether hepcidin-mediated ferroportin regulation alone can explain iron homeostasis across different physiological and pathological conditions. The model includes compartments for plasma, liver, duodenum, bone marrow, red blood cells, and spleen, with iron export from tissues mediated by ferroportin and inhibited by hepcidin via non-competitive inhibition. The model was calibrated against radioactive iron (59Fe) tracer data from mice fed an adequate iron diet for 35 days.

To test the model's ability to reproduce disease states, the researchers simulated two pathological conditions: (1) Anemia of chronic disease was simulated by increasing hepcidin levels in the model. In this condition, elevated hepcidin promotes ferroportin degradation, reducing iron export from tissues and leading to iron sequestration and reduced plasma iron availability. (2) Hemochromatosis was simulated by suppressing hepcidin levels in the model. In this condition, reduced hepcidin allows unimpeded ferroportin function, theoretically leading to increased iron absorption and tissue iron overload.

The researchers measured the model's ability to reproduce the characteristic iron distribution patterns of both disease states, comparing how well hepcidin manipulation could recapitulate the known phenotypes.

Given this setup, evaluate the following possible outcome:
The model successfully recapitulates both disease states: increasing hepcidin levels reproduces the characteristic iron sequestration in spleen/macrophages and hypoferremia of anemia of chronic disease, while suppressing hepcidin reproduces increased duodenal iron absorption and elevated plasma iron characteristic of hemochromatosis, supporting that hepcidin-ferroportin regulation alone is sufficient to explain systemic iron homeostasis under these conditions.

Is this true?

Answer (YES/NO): NO